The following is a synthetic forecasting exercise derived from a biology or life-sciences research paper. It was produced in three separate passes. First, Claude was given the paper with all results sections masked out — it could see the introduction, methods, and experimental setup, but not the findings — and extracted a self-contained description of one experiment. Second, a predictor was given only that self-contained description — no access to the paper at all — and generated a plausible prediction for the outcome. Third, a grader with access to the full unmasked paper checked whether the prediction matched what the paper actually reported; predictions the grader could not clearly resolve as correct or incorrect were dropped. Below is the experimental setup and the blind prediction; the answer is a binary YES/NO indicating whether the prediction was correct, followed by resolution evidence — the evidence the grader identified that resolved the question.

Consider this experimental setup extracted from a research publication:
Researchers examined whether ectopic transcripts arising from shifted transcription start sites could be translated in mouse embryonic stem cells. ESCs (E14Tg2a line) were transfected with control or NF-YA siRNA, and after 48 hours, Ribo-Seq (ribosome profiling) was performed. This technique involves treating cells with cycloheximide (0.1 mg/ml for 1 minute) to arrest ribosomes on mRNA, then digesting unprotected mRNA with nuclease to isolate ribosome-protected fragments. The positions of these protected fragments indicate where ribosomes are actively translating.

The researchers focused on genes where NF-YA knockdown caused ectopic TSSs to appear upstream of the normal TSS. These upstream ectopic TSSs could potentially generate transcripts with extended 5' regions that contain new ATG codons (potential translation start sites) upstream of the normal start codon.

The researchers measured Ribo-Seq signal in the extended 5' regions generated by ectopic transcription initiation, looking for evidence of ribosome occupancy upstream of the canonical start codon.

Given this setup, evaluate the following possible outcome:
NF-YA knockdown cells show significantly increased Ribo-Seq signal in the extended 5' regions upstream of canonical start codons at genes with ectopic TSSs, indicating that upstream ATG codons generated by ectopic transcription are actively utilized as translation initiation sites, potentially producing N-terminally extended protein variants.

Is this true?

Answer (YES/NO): YES